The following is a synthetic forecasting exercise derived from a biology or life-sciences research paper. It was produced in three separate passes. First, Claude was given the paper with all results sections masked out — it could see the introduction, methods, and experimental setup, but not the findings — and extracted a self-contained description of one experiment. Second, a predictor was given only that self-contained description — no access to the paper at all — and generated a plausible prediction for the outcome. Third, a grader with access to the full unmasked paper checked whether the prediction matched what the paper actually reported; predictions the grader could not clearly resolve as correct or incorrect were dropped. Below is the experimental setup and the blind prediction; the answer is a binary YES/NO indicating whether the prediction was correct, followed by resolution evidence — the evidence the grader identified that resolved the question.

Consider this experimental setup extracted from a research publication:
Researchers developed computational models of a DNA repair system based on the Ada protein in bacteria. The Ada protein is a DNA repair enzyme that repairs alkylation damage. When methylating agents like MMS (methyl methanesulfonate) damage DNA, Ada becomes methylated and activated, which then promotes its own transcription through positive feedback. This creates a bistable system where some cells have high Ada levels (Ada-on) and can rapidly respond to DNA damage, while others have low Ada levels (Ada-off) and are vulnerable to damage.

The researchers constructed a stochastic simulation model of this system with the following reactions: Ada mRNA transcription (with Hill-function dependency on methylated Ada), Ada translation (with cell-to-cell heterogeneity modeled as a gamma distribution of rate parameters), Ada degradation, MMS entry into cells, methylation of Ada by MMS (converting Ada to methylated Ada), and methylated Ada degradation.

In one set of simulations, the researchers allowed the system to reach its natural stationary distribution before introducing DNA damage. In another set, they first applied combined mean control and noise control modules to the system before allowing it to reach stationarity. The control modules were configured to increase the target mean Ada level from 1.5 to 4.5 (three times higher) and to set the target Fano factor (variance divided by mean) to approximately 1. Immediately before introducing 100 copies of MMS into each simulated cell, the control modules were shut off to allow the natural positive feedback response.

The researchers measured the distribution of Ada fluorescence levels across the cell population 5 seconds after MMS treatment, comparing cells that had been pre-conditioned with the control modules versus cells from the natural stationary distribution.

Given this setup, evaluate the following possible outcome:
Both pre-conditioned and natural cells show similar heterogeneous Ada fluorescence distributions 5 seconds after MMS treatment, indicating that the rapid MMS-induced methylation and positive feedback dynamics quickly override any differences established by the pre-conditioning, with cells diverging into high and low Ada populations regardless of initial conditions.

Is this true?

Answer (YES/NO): NO